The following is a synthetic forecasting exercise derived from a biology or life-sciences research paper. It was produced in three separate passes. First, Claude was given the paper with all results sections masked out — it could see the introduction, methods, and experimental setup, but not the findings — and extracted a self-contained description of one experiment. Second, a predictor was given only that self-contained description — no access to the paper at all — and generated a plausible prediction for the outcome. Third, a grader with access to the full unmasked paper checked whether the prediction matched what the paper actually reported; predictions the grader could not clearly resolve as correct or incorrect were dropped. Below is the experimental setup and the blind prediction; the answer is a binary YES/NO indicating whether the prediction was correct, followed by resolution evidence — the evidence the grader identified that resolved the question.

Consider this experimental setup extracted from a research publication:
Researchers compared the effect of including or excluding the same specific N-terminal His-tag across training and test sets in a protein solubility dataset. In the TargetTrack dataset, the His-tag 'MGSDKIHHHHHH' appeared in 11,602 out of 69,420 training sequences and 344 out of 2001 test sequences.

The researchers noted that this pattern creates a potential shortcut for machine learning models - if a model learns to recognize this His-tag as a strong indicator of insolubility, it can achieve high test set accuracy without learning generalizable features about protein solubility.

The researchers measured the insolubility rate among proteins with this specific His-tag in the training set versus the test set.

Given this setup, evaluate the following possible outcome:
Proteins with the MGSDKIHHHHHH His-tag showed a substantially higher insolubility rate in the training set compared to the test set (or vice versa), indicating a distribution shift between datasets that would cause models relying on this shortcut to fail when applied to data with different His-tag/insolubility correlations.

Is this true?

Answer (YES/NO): NO